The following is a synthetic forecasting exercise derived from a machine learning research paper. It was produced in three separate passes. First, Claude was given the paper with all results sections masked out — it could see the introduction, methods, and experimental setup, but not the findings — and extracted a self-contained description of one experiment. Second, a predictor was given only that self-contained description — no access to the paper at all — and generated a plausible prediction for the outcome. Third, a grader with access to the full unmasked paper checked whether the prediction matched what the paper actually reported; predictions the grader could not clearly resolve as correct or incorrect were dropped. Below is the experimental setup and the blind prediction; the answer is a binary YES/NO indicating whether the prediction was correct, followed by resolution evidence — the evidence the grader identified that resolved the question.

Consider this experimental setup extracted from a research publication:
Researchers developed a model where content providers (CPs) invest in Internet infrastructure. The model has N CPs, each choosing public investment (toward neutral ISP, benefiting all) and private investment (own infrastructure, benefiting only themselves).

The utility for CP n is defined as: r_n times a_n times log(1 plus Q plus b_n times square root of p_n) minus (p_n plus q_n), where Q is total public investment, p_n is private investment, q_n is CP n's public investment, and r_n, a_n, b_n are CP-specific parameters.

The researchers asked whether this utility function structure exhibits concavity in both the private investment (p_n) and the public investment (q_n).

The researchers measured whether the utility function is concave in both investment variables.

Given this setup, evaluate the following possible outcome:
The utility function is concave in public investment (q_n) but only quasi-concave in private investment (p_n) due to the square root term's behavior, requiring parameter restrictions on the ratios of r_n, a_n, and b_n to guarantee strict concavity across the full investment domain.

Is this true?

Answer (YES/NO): NO